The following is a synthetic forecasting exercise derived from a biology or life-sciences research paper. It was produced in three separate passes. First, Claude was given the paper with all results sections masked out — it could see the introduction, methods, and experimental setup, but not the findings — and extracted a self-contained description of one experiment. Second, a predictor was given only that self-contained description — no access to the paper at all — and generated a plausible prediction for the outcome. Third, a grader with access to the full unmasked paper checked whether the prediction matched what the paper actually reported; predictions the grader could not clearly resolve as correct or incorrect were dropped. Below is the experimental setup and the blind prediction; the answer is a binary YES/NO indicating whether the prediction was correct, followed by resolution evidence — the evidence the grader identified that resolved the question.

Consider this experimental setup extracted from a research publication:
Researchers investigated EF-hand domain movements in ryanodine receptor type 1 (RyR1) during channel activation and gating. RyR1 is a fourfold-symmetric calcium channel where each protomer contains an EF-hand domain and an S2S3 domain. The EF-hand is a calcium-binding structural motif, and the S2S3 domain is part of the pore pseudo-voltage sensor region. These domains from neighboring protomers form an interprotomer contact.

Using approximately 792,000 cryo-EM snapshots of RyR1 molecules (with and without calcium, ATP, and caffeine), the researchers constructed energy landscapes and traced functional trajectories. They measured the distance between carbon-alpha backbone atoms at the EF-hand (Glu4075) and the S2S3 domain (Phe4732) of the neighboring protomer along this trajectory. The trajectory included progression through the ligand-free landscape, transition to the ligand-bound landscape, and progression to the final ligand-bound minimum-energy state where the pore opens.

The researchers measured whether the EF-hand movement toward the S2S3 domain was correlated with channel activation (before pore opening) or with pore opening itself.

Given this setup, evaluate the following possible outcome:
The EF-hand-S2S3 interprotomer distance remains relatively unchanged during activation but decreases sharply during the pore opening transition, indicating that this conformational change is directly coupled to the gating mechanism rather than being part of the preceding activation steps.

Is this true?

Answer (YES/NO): NO